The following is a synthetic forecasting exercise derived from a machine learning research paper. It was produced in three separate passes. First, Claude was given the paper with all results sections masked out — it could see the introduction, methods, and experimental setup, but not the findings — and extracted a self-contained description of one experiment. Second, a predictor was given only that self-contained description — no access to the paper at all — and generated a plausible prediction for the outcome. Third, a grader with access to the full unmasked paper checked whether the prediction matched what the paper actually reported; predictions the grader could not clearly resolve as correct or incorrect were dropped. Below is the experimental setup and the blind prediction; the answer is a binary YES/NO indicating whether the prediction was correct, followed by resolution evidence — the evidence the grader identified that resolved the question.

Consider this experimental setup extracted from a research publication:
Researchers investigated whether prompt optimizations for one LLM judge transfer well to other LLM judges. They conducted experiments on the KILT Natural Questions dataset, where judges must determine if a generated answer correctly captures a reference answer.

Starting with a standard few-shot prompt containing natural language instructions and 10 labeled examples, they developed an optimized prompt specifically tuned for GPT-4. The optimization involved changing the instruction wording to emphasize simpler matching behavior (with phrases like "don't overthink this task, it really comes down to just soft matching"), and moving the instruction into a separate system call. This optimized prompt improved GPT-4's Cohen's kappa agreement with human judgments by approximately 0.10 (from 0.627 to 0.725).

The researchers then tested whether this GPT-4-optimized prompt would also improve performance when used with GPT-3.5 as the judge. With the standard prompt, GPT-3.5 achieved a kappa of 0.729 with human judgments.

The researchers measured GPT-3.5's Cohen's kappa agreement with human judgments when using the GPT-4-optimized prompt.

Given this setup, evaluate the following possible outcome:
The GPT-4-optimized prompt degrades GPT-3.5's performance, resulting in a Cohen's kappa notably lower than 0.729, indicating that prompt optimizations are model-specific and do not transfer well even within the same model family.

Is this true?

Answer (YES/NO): YES